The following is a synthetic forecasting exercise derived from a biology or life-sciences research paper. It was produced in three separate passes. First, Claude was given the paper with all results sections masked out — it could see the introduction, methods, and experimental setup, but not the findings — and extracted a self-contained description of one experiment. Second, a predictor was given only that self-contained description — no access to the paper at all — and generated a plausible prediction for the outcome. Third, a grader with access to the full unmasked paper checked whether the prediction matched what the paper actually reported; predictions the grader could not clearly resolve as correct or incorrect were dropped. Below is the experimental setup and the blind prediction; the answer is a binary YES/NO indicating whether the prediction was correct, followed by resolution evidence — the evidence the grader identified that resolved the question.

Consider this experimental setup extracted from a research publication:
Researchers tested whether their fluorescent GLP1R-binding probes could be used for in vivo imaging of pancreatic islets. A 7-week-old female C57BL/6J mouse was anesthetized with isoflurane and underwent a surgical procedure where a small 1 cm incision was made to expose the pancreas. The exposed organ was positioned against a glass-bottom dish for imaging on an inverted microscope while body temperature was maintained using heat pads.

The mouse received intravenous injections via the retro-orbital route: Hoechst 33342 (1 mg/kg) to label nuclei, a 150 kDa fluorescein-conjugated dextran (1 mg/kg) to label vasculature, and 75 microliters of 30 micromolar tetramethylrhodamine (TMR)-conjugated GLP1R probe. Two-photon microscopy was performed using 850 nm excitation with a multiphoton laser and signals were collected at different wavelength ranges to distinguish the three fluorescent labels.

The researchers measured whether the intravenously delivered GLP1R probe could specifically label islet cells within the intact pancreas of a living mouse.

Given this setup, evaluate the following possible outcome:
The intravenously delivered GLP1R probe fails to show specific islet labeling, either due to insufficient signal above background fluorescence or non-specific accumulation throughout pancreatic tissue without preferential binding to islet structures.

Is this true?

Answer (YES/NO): NO